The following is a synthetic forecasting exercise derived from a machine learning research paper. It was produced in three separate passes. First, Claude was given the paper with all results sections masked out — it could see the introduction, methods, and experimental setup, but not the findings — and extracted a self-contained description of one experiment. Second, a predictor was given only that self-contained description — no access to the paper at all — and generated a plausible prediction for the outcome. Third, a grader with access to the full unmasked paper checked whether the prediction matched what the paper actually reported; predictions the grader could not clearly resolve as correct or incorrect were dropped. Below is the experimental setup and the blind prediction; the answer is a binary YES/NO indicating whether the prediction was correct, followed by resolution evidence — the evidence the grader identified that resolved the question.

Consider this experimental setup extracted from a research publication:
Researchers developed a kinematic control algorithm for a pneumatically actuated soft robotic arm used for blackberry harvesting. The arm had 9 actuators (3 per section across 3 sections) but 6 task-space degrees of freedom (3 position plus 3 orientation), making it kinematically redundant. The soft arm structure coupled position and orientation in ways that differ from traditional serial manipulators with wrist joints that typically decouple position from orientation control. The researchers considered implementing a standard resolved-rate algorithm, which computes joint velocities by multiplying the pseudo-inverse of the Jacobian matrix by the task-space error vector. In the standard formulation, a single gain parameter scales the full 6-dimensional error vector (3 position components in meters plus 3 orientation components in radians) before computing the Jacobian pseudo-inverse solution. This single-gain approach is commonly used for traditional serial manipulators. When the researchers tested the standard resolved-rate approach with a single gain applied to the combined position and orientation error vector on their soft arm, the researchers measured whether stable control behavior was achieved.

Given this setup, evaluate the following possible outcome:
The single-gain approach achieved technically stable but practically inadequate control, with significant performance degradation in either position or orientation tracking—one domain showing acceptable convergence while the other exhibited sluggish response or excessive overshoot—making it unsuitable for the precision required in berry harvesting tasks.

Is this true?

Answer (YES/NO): NO